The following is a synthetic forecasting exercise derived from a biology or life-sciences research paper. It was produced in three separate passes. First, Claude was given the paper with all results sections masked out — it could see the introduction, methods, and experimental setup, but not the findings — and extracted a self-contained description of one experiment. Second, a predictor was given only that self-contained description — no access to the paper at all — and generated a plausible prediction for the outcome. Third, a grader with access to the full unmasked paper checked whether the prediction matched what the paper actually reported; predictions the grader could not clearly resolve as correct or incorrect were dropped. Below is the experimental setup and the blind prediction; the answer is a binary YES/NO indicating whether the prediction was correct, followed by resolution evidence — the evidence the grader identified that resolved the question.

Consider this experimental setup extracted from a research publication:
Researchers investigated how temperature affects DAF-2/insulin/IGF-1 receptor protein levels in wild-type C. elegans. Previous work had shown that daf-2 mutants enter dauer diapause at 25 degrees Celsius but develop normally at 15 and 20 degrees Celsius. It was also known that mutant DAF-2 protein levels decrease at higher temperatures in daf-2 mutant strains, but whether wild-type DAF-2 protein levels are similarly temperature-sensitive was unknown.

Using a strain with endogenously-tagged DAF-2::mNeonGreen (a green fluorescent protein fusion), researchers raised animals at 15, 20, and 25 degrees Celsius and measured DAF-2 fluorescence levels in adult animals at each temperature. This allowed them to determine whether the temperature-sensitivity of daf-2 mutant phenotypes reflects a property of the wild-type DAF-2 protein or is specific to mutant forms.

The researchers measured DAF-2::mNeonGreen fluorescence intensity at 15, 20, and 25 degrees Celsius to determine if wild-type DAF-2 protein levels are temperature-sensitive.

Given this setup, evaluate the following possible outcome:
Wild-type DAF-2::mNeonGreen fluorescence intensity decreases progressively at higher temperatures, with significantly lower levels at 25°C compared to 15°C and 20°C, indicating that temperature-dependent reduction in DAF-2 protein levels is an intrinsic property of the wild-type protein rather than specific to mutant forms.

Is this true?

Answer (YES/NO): NO